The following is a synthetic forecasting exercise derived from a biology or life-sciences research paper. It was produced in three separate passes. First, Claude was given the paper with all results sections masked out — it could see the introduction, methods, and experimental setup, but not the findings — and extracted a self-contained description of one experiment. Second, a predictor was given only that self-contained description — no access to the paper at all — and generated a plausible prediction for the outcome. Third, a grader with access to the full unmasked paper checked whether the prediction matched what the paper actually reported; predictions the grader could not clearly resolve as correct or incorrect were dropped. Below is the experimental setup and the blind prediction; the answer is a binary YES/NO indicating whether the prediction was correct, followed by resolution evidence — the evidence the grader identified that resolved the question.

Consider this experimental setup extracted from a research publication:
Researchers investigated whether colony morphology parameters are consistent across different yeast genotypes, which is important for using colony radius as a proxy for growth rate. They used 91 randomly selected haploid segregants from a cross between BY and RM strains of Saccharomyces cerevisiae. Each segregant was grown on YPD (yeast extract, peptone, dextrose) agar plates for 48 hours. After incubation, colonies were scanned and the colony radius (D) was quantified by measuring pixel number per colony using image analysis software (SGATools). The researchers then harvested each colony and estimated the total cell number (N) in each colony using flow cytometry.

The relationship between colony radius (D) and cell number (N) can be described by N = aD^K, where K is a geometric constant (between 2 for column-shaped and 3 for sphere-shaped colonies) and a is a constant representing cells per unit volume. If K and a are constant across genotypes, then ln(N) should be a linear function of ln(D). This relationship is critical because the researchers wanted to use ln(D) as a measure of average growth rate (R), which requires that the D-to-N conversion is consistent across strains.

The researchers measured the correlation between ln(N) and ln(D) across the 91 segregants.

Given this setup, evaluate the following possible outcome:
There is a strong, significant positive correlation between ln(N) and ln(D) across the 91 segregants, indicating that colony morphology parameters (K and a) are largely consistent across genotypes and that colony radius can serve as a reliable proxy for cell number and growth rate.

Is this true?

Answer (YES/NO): YES